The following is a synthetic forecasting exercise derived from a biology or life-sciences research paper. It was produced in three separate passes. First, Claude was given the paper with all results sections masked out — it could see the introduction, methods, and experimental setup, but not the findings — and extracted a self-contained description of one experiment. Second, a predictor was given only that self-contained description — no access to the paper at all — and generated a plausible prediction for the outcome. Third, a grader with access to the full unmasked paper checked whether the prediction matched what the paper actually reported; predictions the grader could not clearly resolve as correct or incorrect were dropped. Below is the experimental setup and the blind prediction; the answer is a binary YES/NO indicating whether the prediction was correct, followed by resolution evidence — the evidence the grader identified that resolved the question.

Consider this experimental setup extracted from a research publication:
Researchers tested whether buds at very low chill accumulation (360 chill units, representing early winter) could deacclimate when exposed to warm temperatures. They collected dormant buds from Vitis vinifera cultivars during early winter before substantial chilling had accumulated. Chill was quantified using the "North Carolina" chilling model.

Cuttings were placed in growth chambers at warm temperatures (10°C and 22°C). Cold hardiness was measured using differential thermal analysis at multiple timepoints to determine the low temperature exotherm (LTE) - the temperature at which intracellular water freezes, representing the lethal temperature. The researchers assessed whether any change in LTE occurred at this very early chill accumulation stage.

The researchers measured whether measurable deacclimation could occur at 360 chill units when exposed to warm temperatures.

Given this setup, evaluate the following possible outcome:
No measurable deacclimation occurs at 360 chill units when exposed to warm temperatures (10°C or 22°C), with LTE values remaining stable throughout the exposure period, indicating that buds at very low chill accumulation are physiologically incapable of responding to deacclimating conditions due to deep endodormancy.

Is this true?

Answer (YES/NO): YES